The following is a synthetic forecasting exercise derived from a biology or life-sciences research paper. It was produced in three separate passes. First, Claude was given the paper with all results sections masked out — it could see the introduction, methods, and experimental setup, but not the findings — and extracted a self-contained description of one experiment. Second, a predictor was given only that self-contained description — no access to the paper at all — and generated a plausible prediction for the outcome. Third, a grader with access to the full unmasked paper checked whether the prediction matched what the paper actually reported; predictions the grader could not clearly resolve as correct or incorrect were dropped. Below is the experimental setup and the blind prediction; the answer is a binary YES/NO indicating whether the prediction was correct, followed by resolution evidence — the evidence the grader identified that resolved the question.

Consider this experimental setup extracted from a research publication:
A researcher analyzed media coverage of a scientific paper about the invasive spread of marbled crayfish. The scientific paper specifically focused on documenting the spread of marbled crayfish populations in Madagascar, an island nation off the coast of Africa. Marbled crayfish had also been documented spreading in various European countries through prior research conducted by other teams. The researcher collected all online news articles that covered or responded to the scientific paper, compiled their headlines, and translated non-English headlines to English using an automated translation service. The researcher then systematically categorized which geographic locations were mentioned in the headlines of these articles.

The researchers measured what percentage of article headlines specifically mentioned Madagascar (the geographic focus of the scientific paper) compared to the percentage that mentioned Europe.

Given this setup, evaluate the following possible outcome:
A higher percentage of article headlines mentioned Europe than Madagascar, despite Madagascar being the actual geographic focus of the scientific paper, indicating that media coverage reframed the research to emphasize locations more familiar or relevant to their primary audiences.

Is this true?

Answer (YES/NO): YES